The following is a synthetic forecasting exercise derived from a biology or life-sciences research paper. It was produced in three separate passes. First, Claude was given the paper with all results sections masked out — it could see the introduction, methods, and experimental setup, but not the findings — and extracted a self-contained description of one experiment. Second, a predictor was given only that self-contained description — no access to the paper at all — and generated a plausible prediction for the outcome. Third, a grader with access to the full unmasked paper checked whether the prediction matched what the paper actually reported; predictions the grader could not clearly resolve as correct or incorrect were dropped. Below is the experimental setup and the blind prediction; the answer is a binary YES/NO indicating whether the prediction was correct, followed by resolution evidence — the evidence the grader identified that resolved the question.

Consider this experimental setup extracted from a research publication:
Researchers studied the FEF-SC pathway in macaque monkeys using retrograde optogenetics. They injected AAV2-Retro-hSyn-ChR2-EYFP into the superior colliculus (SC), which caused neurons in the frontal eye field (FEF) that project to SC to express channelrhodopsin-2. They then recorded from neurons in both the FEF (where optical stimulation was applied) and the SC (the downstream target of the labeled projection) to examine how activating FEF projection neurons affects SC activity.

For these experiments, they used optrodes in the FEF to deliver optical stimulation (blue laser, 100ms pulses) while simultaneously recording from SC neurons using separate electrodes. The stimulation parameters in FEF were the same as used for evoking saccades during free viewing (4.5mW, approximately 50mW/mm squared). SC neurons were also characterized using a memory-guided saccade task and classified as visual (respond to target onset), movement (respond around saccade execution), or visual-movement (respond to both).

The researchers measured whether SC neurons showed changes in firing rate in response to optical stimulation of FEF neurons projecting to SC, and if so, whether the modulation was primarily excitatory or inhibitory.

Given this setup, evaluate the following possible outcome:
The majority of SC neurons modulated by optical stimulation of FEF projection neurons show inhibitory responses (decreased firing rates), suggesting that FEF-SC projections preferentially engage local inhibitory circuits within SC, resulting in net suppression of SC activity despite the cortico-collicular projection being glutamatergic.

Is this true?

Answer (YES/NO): NO